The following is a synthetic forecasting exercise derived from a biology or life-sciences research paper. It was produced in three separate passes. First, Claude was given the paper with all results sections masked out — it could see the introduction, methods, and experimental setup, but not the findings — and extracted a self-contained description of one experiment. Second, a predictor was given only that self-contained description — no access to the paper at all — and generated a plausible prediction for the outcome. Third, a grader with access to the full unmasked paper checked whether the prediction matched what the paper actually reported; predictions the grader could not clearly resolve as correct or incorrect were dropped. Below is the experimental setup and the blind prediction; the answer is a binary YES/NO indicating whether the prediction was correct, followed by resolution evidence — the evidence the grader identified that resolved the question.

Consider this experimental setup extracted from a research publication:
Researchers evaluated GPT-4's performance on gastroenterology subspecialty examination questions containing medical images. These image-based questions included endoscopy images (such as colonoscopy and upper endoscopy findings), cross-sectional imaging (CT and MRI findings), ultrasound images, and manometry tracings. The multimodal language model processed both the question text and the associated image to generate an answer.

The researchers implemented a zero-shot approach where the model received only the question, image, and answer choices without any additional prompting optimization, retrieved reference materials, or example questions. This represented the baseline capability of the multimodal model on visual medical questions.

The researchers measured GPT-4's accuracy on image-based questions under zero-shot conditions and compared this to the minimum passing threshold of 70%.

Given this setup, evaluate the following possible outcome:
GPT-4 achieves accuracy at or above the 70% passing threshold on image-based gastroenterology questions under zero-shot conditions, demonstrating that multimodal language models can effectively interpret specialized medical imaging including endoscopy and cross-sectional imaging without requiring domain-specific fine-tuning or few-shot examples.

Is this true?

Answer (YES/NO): NO